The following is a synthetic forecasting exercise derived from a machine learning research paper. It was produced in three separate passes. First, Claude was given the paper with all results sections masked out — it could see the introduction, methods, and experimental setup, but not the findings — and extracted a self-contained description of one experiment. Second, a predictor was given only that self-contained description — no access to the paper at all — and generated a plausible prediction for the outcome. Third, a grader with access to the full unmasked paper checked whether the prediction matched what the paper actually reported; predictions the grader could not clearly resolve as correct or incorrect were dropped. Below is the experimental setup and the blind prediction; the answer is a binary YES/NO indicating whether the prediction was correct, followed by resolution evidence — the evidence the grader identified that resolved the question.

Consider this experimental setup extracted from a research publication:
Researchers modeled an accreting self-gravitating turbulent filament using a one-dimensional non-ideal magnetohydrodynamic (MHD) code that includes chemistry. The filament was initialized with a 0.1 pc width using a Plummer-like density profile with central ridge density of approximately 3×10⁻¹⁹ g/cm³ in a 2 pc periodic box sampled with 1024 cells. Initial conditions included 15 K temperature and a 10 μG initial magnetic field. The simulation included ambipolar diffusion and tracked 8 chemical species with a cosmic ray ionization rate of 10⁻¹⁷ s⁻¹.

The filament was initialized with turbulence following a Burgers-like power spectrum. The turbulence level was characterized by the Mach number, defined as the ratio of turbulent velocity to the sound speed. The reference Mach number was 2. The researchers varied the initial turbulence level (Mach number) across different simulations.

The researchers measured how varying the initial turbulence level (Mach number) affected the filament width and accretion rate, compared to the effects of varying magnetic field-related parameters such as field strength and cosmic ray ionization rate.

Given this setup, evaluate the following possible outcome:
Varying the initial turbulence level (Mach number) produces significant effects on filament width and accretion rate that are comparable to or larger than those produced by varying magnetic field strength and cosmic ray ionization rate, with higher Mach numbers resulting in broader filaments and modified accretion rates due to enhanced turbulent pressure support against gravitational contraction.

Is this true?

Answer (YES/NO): NO